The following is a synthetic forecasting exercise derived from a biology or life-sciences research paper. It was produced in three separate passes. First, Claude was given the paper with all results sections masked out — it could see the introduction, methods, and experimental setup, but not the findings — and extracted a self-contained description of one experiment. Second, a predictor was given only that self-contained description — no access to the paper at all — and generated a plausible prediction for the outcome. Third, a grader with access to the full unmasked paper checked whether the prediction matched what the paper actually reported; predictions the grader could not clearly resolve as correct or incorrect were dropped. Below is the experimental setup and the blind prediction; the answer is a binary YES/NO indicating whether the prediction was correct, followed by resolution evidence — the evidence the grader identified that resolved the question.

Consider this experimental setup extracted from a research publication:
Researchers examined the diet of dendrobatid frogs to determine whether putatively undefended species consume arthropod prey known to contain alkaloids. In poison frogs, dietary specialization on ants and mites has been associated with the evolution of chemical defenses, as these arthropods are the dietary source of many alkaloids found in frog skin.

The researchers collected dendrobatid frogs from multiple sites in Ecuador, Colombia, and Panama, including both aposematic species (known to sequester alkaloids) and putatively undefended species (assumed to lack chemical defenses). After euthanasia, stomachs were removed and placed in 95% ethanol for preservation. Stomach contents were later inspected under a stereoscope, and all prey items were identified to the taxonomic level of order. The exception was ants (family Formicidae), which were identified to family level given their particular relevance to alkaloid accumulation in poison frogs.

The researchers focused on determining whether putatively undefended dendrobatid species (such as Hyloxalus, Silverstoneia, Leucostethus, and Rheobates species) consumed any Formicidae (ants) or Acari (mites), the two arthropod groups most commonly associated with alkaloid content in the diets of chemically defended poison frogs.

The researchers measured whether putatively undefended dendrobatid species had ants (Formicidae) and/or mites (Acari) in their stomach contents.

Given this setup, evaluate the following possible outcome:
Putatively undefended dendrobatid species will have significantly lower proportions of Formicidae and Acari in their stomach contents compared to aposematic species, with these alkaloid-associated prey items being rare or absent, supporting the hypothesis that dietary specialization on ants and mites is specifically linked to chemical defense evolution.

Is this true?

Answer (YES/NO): NO